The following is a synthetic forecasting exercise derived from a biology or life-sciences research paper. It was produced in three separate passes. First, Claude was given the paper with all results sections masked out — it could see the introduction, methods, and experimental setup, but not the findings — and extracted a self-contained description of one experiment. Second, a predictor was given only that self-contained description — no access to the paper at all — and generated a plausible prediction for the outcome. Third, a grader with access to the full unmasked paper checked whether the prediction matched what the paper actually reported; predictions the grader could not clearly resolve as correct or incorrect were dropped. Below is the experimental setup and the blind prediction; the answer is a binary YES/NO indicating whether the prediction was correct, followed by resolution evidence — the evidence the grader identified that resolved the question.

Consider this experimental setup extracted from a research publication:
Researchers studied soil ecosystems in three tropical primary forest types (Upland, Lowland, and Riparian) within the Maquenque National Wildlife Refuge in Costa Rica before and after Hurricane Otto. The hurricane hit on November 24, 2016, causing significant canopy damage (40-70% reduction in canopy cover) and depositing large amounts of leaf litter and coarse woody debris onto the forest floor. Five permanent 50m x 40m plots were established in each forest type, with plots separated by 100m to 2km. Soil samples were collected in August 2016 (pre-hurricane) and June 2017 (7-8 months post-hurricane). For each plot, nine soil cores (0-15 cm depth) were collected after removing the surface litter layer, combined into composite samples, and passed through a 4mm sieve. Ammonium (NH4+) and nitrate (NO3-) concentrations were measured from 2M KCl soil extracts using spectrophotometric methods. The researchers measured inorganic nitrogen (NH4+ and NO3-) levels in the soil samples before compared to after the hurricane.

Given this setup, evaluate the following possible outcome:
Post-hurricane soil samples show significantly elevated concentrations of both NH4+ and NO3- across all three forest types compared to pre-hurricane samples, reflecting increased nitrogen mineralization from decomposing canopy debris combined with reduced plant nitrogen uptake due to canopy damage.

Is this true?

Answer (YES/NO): NO